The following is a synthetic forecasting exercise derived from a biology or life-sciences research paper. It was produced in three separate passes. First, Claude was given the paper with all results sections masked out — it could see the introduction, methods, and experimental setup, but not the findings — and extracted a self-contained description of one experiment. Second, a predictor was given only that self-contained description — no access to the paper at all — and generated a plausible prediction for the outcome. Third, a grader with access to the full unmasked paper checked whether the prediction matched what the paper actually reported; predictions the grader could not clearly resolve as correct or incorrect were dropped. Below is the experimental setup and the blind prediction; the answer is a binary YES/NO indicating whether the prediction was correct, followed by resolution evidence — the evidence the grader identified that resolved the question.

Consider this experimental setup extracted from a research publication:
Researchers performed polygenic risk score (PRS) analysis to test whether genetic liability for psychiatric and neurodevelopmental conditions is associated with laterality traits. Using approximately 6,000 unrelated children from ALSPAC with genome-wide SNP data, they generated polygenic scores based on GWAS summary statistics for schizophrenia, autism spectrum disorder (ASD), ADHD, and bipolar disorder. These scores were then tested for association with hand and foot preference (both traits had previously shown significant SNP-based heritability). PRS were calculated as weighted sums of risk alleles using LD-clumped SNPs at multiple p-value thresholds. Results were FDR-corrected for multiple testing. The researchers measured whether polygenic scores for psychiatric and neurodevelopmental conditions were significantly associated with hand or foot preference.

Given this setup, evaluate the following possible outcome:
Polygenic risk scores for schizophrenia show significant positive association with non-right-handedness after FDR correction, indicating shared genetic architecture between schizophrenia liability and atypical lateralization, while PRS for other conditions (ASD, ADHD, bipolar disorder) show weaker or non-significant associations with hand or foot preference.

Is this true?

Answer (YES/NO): NO